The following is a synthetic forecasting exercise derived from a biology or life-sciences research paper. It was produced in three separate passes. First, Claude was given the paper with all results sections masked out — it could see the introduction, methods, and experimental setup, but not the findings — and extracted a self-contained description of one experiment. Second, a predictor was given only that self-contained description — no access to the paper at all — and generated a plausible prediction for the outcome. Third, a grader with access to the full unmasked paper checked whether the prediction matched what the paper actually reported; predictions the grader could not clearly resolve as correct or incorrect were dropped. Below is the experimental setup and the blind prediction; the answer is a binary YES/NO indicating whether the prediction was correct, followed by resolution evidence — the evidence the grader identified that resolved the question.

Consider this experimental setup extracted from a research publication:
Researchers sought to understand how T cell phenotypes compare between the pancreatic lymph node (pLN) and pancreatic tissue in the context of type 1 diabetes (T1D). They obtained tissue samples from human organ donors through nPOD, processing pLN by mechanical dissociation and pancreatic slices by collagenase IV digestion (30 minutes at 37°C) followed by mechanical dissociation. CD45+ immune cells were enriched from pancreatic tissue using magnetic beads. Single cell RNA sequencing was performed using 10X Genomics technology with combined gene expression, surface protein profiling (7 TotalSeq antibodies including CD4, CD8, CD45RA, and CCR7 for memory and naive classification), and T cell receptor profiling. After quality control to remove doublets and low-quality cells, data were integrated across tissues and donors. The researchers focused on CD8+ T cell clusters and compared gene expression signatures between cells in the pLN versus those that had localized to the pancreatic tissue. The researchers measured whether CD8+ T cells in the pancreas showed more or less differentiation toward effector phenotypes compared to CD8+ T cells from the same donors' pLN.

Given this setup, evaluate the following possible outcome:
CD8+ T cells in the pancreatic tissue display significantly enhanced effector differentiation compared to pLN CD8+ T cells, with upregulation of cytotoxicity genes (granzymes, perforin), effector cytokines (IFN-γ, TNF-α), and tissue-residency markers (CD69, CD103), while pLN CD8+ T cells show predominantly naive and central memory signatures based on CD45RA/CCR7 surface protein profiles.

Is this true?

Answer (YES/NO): NO